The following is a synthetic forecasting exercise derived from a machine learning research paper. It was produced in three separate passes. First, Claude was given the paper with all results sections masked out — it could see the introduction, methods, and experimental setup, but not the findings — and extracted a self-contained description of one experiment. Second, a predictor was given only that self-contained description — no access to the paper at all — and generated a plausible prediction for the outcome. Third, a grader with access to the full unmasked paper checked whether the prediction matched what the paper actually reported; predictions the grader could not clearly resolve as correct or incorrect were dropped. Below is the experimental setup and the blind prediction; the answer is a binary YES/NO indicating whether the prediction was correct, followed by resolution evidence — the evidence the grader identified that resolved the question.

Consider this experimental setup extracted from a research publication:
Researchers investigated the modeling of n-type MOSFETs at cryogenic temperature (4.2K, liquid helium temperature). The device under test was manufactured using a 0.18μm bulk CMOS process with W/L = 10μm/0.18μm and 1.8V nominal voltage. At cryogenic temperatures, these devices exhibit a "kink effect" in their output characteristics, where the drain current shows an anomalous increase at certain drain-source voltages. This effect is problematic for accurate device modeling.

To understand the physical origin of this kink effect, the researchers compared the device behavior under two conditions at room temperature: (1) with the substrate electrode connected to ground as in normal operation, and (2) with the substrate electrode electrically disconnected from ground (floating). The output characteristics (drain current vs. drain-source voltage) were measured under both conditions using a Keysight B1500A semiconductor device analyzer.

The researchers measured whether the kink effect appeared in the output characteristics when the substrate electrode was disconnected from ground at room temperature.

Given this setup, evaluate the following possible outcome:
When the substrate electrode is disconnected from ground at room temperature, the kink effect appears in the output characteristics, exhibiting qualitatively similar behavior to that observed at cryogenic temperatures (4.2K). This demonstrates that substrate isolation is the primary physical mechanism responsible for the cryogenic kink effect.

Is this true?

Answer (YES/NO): NO